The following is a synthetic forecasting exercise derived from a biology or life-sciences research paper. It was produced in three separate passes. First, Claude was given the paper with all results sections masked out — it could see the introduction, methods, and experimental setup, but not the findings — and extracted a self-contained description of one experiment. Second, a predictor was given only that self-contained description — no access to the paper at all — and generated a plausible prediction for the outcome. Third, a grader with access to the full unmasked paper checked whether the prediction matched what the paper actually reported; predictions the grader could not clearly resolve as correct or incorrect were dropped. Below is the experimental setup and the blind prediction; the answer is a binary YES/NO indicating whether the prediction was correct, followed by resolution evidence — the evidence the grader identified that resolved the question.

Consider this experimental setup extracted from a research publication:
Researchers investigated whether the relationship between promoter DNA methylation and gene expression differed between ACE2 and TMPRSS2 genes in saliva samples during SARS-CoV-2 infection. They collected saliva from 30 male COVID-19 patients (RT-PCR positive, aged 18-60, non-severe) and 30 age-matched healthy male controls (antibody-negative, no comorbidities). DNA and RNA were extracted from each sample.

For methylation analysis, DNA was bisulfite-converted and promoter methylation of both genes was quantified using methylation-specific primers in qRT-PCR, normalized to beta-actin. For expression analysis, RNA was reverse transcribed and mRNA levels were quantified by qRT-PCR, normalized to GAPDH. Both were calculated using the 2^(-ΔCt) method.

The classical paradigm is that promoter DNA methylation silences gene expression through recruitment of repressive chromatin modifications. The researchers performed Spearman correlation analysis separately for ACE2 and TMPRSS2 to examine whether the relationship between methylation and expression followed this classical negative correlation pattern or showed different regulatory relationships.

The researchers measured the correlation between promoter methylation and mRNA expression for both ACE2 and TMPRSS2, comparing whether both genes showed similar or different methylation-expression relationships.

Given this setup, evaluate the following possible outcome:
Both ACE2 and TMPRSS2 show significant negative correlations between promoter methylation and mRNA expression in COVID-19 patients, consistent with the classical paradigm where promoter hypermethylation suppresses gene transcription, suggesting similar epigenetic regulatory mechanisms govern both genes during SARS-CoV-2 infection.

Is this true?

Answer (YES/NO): NO